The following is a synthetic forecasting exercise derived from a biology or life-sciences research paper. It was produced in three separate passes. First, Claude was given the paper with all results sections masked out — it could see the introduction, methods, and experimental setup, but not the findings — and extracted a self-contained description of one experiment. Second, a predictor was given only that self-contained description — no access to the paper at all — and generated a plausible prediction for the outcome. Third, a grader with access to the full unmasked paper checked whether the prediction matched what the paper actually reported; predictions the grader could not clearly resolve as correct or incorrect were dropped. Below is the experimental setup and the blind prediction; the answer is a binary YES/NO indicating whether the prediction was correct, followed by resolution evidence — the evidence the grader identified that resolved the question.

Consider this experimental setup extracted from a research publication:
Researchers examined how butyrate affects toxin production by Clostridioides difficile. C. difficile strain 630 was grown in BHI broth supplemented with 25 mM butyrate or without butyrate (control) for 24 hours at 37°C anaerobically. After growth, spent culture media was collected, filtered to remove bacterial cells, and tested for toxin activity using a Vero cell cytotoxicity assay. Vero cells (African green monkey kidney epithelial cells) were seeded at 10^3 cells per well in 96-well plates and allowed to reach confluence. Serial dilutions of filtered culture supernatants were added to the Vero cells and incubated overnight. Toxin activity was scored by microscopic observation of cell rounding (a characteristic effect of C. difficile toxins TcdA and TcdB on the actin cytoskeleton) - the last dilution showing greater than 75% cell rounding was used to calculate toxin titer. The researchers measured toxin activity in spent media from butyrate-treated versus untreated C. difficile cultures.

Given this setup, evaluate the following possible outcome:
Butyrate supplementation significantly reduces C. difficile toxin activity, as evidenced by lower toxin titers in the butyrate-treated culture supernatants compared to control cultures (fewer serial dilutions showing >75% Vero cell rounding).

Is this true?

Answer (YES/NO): NO